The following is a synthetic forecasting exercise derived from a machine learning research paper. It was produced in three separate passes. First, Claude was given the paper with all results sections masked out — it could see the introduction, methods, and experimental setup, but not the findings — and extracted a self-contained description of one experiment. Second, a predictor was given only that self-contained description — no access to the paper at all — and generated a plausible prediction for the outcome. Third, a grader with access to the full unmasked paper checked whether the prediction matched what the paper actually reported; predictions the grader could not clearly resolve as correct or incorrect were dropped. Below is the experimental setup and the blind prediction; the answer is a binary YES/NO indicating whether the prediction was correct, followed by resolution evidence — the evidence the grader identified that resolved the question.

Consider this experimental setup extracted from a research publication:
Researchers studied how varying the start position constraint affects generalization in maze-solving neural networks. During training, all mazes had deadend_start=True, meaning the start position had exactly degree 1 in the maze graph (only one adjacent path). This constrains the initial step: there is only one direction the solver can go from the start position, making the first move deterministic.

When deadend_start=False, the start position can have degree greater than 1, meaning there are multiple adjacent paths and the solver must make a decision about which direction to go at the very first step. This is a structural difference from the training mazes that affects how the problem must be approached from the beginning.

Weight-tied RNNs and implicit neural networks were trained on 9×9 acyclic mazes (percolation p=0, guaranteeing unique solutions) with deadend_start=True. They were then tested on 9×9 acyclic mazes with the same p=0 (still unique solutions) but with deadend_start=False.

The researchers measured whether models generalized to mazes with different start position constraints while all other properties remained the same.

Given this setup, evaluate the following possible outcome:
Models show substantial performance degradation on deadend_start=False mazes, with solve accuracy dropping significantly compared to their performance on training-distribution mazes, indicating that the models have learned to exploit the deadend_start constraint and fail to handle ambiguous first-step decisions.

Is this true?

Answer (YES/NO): YES